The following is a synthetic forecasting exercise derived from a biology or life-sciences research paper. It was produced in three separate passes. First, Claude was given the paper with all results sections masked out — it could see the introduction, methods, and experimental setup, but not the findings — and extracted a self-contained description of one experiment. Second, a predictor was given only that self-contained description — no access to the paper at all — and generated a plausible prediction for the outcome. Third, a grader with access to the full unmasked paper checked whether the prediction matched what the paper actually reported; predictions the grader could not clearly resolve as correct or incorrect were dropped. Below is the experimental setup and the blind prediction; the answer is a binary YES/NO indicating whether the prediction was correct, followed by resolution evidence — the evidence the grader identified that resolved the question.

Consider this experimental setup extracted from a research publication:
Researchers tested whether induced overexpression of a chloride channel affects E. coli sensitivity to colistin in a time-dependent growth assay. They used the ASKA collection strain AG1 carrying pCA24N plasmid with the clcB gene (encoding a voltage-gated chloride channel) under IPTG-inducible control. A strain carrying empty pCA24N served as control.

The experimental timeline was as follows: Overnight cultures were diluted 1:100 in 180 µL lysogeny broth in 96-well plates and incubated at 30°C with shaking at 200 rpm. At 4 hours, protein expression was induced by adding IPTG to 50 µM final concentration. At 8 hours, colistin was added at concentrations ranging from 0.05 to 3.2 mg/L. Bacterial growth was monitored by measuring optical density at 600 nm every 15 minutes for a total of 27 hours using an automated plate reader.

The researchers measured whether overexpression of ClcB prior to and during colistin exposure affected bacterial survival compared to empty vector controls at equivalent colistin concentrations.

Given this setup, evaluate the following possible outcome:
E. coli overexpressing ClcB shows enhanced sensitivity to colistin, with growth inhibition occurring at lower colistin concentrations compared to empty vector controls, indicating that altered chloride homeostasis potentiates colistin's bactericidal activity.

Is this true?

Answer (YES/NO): YES